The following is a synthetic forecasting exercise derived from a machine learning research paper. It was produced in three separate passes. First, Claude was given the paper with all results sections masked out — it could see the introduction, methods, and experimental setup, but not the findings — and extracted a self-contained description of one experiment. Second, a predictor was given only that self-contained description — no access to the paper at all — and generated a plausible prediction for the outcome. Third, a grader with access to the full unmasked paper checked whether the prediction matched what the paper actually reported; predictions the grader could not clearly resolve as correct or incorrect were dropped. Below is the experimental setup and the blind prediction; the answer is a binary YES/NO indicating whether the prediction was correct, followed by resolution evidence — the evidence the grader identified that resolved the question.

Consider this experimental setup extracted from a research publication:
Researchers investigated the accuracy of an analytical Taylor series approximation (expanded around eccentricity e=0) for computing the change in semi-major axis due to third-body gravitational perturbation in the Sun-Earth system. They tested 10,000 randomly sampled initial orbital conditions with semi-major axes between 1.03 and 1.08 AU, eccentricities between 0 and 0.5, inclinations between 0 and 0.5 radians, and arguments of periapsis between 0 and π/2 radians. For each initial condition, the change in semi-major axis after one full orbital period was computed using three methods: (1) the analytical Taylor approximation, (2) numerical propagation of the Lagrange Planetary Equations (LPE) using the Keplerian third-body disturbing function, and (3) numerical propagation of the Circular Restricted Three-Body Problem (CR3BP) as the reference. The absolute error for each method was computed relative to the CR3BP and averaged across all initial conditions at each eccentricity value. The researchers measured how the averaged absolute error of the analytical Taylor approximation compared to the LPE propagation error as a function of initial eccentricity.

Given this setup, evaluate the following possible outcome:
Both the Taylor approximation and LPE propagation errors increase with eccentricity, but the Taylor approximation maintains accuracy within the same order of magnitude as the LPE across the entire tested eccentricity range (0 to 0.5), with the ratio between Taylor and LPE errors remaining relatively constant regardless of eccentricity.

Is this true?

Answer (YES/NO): NO